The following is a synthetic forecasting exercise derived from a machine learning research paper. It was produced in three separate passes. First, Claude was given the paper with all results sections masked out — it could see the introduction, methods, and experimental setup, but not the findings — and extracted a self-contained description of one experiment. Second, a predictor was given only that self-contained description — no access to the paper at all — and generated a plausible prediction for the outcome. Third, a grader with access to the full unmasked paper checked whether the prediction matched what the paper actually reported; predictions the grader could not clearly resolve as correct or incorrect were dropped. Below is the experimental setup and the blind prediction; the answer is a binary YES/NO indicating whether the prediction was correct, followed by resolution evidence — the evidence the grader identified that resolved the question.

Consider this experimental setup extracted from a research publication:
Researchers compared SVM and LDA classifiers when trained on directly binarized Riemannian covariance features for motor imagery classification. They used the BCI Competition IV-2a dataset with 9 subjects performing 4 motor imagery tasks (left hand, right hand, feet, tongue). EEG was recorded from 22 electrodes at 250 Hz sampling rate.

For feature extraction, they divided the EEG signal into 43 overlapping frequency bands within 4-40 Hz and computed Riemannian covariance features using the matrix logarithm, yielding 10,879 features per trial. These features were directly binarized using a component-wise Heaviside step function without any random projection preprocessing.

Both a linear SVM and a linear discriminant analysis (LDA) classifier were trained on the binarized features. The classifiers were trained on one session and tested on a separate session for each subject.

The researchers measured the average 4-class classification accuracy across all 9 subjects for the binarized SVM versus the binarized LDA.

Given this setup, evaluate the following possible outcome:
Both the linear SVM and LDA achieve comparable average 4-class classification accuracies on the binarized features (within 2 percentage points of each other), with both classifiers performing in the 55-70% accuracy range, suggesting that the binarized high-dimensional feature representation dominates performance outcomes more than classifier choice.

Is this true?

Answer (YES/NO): YES